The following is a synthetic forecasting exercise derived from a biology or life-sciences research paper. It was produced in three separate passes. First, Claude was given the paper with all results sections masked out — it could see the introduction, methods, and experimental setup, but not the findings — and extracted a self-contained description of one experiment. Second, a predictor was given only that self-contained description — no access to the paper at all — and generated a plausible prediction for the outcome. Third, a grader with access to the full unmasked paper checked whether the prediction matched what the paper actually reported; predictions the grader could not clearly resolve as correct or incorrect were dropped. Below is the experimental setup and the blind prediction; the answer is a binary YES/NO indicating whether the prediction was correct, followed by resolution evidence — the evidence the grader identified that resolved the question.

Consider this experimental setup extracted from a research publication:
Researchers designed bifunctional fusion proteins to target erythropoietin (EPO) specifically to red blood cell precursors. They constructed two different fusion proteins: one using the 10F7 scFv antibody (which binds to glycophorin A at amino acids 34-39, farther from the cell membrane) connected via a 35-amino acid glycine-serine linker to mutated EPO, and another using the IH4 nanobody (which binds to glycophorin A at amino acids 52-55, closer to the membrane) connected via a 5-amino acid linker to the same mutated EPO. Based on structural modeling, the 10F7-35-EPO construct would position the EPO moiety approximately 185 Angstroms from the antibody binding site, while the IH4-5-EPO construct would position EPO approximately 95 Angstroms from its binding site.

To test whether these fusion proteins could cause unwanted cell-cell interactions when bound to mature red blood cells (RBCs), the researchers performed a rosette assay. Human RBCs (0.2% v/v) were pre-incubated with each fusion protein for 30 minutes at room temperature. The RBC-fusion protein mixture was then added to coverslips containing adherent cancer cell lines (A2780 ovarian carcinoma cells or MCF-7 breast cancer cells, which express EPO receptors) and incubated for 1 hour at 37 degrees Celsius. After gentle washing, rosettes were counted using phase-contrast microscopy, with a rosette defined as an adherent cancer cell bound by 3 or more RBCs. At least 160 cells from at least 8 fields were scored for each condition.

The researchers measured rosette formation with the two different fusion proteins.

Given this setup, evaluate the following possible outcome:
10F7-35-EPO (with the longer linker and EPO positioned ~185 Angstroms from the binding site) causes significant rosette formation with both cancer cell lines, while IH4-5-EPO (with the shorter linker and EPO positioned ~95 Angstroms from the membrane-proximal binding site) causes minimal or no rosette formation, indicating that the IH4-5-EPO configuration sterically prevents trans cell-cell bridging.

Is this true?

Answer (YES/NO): YES